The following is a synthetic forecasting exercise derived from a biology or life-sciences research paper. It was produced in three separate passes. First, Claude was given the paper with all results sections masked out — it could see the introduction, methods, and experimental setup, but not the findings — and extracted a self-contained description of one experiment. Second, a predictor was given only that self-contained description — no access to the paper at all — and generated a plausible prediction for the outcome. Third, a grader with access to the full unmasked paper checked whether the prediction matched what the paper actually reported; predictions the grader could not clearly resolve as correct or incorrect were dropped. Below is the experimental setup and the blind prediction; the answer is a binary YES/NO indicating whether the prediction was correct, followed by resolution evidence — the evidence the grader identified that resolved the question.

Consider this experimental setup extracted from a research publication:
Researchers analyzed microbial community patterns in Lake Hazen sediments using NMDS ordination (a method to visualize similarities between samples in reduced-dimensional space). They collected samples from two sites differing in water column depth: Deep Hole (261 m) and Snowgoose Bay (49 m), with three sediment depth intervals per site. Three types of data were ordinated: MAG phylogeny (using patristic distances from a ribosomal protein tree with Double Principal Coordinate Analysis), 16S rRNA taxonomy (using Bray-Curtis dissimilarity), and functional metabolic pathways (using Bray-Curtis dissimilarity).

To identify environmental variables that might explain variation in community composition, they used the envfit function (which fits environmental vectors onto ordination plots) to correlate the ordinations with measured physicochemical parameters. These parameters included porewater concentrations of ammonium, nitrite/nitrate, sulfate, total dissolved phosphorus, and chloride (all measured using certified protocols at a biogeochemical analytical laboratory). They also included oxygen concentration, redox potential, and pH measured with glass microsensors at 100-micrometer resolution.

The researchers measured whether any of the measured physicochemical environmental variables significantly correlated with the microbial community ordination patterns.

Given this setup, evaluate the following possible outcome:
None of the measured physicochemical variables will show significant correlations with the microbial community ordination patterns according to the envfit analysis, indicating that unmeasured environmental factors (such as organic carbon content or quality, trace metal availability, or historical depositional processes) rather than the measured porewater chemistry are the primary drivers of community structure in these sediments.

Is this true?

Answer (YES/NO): NO